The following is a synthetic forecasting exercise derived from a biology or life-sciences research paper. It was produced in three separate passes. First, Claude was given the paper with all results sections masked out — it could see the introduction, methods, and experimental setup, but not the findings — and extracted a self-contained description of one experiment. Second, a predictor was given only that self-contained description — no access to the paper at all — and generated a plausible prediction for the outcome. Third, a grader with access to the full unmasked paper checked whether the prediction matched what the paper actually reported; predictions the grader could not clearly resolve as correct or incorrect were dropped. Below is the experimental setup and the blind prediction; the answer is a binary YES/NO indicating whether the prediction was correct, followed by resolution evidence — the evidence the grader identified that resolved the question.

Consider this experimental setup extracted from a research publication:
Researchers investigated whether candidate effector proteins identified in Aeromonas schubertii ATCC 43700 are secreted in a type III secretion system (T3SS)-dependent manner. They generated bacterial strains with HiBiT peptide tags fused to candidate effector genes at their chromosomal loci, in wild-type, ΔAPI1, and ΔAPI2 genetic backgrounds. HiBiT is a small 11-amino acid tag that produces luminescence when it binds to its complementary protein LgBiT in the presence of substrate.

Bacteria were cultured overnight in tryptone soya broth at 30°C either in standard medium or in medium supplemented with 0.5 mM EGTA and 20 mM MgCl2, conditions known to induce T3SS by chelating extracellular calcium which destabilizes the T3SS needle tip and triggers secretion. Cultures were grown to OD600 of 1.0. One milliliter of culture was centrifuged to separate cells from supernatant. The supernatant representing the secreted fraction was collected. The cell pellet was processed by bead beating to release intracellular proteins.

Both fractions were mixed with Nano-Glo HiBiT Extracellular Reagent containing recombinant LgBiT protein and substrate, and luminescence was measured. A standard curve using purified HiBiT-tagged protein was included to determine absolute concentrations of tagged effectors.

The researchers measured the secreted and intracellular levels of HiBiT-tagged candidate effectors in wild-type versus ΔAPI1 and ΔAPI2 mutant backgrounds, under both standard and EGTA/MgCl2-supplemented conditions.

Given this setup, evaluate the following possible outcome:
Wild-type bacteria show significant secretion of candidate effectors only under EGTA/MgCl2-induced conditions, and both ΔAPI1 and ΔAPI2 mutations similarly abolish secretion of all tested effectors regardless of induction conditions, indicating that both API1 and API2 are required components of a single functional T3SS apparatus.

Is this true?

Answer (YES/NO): NO